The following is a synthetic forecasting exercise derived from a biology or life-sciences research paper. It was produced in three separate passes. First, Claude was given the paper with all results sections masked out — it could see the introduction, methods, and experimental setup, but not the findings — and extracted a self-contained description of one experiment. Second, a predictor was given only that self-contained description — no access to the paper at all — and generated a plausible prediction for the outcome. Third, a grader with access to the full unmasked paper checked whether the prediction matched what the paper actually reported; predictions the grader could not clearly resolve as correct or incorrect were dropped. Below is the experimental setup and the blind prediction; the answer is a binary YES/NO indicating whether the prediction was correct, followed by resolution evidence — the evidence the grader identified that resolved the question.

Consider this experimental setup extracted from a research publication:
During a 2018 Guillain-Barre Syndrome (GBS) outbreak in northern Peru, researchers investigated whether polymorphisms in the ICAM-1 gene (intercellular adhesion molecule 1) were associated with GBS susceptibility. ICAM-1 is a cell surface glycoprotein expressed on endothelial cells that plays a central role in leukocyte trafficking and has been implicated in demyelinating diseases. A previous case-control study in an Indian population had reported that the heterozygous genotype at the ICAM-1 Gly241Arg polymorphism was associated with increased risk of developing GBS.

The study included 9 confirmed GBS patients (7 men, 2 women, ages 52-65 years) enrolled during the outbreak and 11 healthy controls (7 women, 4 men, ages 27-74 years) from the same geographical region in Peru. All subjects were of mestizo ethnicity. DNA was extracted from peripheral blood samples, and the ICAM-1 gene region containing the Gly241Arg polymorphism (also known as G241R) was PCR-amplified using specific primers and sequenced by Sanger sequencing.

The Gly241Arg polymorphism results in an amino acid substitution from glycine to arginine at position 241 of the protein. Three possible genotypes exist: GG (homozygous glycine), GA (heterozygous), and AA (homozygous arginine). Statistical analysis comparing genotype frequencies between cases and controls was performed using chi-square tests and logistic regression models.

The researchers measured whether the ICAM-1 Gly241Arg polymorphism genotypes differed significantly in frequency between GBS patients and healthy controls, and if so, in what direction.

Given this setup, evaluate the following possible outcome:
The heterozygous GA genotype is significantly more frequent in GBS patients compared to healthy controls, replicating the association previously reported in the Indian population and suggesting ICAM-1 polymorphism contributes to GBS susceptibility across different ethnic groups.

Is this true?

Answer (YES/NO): NO